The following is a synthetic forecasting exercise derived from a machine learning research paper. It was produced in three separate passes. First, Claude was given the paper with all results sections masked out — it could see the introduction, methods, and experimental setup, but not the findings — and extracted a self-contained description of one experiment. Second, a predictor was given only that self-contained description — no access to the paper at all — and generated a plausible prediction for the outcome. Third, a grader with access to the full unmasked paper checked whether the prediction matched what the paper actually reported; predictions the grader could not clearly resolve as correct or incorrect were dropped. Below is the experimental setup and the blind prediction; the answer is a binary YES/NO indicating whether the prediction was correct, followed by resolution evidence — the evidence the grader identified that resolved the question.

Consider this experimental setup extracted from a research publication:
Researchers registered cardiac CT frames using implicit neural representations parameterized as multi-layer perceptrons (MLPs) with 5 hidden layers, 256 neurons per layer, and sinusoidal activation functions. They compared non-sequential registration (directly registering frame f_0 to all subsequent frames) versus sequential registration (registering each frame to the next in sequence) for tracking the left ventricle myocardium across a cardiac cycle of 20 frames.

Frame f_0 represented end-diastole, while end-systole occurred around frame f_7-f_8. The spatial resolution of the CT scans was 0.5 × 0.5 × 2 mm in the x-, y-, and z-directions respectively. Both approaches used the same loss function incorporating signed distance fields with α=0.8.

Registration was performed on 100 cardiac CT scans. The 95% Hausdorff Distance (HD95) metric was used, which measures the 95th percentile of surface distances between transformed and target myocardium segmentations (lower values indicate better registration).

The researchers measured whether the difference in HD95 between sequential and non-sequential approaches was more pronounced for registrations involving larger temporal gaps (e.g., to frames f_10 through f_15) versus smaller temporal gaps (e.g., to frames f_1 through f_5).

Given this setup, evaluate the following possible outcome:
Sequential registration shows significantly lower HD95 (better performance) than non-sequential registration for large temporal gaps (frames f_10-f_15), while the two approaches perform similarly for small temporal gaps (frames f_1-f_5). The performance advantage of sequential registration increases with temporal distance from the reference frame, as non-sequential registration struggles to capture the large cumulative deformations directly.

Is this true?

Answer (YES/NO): NO